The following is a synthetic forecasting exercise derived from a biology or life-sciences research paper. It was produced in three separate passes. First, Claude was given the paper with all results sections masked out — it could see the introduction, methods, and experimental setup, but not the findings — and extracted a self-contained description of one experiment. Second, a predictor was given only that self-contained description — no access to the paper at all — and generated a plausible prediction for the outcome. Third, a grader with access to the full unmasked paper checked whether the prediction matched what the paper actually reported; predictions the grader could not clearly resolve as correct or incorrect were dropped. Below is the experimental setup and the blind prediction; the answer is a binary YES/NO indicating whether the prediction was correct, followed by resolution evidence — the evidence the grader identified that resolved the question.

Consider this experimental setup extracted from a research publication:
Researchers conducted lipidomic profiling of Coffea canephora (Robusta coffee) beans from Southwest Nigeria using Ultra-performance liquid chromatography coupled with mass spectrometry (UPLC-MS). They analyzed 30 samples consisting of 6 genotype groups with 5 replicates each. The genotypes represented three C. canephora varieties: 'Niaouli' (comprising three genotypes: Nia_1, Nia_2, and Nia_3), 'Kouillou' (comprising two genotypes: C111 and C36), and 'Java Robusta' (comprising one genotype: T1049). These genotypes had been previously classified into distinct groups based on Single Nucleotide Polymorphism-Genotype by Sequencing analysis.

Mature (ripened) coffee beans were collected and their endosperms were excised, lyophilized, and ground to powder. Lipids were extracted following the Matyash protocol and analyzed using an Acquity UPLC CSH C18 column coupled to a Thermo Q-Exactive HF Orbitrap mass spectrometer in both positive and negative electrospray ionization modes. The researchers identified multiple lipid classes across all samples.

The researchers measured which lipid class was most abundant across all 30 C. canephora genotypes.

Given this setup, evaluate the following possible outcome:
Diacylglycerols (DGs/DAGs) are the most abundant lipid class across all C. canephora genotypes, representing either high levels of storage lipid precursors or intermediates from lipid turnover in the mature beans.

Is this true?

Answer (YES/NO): NO